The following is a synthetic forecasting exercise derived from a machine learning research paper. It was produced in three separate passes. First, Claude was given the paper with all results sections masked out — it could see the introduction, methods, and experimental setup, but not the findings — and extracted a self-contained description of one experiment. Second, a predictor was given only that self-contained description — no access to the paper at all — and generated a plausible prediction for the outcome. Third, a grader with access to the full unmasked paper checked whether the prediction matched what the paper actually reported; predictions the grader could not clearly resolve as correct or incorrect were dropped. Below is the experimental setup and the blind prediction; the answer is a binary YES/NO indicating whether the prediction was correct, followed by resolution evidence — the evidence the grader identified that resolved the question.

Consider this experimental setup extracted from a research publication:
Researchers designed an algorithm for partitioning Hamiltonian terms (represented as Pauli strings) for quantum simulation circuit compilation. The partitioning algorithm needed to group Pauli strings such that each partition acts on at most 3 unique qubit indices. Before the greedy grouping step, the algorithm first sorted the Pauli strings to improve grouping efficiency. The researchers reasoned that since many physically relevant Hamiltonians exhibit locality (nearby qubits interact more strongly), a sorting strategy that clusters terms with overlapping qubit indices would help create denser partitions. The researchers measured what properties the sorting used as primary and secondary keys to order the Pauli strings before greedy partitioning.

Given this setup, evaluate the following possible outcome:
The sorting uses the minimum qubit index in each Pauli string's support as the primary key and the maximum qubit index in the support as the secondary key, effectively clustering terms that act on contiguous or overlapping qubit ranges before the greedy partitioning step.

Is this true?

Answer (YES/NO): NO